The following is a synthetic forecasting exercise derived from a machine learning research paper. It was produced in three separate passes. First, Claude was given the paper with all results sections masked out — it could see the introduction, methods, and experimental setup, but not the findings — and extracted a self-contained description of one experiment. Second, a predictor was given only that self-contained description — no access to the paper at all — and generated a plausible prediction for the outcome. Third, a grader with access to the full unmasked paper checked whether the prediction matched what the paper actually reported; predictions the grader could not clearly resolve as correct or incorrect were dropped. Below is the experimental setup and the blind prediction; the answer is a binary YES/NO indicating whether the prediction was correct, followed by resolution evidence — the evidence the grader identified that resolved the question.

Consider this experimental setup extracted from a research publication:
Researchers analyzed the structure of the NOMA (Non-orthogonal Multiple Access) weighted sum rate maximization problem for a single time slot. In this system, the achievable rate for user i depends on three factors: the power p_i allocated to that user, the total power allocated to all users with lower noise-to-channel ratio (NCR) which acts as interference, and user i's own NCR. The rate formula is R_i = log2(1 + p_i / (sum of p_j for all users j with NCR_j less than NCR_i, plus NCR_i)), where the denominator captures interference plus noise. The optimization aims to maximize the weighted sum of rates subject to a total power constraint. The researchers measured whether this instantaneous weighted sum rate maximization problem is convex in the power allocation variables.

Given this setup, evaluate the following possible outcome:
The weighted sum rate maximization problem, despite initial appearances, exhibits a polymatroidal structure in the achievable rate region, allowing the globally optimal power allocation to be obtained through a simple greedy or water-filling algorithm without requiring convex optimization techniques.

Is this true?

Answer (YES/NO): NO